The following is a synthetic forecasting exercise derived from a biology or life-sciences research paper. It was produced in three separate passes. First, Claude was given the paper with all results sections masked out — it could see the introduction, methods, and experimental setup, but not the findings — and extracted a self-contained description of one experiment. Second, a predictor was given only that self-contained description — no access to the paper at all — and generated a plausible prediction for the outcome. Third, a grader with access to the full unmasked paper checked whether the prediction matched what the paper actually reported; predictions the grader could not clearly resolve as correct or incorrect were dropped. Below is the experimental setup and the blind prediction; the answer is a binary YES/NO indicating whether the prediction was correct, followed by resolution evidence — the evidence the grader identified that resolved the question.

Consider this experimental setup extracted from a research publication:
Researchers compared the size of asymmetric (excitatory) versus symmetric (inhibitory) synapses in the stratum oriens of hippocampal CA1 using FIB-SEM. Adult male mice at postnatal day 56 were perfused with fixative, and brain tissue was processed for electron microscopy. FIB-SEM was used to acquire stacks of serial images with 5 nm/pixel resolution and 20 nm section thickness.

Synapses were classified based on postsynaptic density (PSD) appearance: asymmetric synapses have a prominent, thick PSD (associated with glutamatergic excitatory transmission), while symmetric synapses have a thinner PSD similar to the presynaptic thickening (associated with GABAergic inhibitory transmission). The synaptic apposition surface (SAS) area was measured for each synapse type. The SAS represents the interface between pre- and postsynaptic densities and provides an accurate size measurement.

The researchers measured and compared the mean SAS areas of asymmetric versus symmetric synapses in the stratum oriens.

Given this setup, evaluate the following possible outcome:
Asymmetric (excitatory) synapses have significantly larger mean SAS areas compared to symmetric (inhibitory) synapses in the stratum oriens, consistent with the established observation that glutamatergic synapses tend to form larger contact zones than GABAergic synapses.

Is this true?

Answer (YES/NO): NO